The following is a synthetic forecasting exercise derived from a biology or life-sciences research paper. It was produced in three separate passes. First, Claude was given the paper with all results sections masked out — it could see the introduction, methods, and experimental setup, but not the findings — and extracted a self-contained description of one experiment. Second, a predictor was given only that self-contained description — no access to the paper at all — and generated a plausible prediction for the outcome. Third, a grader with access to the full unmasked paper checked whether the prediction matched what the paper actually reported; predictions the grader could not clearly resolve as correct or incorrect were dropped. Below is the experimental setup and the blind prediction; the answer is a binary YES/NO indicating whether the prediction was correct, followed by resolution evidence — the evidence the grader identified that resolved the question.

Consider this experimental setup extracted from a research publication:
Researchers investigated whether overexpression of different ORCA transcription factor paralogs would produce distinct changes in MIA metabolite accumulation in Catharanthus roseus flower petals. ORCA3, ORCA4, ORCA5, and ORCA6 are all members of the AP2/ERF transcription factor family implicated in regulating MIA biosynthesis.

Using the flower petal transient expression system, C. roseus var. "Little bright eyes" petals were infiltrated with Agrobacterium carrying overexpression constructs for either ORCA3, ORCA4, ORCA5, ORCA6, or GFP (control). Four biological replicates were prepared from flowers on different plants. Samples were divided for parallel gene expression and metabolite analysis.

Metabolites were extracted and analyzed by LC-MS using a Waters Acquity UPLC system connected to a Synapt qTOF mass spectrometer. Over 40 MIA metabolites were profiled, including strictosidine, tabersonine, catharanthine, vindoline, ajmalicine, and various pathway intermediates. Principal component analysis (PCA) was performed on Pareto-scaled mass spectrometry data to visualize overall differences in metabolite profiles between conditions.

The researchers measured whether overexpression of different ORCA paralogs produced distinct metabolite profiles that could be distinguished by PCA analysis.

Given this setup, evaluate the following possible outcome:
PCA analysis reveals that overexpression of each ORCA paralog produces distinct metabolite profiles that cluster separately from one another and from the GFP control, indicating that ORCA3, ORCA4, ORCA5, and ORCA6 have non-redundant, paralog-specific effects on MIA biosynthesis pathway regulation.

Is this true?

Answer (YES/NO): NO